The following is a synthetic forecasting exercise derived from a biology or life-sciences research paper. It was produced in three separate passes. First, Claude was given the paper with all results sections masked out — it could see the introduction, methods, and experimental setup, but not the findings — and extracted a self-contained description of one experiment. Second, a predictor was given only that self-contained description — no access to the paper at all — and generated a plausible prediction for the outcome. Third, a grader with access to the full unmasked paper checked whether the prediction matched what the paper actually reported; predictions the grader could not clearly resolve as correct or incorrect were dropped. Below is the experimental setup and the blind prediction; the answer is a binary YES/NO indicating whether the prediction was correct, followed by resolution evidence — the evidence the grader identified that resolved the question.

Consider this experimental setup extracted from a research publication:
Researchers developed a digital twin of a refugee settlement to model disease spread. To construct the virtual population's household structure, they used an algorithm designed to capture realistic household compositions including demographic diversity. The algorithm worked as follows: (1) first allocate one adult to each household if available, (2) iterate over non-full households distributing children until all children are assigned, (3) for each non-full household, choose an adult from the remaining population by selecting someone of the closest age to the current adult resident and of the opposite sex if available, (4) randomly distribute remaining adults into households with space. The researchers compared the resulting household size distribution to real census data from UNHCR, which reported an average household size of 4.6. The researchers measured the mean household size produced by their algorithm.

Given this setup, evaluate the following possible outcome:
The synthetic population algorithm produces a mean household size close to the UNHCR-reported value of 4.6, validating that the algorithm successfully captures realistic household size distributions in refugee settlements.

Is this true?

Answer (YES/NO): YES